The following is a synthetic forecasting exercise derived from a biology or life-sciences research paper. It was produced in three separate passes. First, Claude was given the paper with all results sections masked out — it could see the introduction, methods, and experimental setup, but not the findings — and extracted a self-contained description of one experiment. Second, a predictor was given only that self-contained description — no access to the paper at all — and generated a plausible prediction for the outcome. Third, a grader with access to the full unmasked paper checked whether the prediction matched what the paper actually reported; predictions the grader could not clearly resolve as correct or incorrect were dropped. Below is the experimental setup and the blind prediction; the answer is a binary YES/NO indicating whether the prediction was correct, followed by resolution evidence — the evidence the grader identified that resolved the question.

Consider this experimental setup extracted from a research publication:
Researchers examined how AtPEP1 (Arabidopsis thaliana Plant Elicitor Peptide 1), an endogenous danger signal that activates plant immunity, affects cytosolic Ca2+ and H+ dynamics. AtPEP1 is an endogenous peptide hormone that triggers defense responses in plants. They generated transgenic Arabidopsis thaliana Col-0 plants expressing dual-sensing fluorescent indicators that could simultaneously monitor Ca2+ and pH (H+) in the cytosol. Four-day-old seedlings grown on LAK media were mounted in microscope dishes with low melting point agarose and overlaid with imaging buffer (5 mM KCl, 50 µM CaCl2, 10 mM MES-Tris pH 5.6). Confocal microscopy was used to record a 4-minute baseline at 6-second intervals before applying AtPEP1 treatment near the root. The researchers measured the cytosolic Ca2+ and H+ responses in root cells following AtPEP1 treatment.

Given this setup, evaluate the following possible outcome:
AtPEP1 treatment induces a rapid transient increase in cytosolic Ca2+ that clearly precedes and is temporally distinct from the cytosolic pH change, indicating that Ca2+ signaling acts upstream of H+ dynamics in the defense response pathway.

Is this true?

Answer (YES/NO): NO